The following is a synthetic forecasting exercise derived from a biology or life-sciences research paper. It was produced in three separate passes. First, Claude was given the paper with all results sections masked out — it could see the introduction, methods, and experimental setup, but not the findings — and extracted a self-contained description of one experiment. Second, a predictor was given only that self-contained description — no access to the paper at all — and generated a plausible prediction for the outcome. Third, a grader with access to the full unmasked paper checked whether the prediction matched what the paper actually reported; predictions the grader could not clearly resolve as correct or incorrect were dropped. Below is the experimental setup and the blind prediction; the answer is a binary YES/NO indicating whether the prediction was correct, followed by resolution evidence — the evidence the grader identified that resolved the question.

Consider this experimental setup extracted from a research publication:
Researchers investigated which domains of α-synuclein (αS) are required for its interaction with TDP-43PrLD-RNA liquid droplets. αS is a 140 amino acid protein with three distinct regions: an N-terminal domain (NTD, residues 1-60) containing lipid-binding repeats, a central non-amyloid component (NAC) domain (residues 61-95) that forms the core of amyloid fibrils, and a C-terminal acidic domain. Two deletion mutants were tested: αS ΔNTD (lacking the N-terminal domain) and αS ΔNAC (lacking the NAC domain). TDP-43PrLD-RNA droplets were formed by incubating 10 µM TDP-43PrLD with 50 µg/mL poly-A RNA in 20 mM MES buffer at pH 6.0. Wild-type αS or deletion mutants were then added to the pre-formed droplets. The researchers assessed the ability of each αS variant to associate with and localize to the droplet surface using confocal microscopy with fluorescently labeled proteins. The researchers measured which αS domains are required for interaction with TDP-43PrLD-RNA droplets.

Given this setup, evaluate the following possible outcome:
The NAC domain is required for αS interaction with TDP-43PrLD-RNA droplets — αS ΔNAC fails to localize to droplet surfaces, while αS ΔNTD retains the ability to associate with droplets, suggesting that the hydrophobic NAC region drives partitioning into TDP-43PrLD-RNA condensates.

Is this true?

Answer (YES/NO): NO